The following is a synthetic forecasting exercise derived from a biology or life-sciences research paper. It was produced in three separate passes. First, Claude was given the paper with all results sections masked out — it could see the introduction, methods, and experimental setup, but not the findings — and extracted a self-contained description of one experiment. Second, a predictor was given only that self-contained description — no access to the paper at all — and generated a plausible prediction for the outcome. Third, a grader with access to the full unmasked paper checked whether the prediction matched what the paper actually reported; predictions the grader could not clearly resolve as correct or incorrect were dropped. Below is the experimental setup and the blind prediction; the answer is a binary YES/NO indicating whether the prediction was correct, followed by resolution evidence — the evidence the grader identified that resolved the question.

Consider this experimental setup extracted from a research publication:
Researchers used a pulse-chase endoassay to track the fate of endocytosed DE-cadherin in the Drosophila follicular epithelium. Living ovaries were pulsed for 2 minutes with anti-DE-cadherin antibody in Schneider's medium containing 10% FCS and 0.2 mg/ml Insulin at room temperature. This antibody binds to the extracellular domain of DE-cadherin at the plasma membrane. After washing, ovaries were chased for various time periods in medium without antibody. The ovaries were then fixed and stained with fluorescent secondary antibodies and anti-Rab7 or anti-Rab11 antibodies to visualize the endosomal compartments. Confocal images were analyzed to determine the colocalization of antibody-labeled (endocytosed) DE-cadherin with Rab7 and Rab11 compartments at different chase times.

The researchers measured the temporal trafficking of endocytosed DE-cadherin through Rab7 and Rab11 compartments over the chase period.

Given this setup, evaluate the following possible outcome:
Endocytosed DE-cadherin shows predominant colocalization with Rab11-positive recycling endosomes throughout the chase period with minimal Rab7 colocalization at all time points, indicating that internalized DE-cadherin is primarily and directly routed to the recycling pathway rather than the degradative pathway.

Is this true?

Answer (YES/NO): NO